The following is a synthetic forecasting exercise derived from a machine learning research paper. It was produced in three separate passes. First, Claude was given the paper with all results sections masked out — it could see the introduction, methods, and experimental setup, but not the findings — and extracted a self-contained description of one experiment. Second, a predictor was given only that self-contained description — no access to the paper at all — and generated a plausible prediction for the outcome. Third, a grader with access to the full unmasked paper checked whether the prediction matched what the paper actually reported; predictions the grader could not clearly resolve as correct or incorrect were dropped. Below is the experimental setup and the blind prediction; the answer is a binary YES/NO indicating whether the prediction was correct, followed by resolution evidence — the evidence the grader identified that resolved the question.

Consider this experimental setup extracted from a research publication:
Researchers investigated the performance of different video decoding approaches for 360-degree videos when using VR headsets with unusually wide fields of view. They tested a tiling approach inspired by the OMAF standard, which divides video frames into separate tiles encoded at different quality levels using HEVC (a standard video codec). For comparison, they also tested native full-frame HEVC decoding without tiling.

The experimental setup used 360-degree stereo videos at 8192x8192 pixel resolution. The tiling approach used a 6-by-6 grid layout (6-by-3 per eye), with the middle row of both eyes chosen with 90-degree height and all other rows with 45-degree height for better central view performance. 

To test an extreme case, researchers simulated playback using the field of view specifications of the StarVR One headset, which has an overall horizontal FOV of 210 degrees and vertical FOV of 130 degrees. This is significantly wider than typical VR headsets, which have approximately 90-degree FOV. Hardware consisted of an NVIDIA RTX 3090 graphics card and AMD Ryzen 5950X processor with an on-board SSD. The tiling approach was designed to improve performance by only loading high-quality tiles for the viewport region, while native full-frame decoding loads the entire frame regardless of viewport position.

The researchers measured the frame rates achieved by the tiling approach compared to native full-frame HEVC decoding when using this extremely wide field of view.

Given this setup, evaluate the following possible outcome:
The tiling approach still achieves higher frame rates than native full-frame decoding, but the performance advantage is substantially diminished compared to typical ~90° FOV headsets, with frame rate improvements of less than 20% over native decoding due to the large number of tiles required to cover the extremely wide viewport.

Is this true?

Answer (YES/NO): NO